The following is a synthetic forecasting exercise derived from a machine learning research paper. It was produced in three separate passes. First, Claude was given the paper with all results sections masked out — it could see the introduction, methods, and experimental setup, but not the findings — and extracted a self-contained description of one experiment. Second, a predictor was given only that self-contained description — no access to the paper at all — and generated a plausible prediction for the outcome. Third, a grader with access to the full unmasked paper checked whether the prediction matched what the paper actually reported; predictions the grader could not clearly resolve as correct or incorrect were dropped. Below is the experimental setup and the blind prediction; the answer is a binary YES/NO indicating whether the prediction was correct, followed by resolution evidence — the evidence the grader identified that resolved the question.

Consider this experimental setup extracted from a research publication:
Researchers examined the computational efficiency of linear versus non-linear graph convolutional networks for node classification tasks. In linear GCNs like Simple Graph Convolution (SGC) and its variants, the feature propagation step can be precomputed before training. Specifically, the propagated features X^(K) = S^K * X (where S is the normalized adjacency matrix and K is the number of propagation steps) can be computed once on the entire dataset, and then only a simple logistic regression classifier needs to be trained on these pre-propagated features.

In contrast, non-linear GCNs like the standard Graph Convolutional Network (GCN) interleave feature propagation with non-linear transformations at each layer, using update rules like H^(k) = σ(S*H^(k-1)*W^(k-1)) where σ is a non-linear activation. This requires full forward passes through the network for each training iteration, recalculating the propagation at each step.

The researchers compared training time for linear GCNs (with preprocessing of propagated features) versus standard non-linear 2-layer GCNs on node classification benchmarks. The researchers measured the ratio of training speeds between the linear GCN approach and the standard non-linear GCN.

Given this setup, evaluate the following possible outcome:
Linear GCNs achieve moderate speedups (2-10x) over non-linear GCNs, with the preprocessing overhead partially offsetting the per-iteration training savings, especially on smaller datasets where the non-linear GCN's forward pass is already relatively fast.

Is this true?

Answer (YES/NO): NO